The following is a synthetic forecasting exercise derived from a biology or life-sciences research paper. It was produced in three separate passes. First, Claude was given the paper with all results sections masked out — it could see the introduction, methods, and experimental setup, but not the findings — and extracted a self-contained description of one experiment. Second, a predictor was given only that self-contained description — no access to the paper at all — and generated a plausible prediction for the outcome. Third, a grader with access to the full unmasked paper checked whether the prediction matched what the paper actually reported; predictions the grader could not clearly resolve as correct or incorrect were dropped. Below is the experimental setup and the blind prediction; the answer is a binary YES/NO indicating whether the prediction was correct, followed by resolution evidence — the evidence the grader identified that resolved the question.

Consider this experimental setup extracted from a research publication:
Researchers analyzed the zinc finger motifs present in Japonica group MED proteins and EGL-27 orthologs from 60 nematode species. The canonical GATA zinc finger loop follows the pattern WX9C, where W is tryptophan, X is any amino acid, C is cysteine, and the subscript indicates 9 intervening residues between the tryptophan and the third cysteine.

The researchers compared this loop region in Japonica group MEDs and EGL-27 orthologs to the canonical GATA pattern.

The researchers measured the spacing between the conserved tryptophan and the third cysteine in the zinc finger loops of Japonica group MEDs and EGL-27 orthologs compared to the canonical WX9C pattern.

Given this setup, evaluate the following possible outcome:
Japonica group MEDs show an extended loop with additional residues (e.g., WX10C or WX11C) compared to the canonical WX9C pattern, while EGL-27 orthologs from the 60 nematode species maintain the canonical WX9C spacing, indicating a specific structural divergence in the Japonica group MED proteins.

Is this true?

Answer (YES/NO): NO